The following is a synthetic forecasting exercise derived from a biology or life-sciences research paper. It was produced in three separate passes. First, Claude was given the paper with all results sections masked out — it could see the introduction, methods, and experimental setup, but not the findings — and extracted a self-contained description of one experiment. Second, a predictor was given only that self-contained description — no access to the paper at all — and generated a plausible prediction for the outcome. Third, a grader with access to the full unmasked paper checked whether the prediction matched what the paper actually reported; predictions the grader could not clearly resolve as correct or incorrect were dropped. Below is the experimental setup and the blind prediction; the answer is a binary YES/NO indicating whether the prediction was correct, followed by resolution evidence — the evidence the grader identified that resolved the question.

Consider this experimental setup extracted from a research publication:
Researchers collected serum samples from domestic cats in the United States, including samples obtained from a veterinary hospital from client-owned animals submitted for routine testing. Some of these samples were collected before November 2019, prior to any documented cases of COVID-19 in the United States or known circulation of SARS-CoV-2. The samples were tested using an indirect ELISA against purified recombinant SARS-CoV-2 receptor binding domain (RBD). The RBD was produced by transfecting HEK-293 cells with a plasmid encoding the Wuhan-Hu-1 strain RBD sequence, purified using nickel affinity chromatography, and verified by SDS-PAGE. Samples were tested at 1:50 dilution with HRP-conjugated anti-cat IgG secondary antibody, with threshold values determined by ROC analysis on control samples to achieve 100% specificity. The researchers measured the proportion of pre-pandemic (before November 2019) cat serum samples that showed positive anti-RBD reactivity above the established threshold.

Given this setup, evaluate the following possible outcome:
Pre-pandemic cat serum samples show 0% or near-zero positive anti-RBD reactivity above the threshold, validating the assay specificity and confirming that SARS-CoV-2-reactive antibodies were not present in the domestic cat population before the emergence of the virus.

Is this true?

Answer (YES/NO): NO